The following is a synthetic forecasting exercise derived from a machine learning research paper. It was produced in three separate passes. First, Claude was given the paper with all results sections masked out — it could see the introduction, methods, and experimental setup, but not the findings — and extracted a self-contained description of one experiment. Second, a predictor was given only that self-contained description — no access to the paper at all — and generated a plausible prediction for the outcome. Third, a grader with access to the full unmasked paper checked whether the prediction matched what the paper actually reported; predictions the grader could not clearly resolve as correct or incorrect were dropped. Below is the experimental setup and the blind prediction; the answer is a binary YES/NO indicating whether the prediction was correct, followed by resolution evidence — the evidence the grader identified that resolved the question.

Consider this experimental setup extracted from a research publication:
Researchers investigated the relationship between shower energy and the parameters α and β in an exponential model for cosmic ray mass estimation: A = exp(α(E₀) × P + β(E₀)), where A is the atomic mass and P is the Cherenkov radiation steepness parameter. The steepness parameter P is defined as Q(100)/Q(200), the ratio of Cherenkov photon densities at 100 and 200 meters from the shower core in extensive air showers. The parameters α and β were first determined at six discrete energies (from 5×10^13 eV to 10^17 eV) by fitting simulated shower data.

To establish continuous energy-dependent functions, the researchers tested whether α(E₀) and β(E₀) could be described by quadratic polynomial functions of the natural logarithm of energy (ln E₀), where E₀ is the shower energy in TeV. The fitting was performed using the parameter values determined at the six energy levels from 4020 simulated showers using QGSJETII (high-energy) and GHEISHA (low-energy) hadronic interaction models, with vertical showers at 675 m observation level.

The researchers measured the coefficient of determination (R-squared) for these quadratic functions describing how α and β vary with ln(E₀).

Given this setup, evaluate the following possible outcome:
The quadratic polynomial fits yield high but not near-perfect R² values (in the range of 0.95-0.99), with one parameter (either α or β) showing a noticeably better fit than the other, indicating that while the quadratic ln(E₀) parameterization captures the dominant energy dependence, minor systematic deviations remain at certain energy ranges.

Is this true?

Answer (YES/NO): YES